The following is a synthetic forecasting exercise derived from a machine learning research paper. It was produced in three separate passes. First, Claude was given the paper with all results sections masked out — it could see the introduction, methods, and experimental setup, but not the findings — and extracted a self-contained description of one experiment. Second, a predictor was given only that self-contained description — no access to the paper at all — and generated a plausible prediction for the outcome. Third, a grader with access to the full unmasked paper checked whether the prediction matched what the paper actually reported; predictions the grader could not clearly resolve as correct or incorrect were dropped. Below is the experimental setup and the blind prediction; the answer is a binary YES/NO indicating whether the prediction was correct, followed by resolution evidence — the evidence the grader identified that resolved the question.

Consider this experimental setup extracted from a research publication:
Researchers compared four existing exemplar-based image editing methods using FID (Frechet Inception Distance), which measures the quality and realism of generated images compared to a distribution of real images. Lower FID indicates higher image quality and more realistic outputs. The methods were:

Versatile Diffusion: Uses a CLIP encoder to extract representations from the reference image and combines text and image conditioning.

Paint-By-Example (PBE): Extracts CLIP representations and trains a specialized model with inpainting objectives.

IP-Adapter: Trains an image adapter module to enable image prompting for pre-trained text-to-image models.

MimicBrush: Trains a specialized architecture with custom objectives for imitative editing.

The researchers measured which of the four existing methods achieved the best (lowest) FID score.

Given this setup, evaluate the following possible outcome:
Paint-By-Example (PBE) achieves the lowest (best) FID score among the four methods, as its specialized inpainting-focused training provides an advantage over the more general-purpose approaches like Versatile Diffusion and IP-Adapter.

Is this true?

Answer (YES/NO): NO